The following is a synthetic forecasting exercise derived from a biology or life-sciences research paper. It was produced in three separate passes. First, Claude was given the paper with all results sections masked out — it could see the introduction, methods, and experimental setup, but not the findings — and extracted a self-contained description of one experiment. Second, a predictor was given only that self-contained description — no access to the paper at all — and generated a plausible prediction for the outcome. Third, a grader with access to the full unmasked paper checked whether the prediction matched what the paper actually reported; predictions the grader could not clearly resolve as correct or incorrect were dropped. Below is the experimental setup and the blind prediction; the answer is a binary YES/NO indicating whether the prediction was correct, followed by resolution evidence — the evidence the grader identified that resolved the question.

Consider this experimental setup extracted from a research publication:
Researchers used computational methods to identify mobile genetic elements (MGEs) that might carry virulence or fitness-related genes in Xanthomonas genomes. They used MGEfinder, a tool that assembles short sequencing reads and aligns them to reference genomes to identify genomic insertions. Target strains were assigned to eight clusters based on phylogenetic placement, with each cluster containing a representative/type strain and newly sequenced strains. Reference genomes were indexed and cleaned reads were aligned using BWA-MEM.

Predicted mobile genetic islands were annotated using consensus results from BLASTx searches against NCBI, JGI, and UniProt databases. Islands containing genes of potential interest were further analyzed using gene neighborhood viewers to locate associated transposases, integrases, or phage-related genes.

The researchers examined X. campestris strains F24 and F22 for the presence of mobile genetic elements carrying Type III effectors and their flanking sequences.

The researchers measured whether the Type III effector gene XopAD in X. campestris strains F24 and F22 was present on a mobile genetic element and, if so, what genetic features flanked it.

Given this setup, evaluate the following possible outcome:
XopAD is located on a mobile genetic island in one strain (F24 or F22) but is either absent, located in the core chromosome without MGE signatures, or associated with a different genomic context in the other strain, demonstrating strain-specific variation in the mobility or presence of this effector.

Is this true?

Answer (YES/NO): NO